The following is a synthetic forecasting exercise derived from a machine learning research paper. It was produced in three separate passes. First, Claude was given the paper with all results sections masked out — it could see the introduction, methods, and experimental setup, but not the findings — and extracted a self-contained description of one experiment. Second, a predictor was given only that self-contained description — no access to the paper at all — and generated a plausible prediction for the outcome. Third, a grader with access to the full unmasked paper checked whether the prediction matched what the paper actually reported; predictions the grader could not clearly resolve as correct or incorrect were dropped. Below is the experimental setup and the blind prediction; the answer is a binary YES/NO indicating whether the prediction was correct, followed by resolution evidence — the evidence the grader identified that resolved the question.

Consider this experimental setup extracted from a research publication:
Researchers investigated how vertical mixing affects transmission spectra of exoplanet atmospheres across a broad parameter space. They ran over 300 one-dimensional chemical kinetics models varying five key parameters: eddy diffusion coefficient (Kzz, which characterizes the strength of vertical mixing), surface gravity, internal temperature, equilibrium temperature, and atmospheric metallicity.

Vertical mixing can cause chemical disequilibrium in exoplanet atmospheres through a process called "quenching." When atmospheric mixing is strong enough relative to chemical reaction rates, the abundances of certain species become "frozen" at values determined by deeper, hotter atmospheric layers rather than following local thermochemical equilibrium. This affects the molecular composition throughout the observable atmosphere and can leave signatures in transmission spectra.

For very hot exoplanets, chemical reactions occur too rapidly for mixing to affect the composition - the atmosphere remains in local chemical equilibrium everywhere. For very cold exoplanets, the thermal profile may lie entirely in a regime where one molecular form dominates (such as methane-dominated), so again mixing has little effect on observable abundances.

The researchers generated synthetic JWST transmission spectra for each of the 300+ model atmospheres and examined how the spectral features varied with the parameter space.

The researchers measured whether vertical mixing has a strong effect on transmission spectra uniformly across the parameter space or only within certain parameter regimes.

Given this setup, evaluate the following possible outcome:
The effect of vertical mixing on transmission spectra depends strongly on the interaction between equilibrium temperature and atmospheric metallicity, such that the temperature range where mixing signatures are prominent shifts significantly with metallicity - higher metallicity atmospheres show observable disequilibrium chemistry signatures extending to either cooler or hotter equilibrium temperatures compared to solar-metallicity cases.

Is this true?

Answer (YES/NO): NO